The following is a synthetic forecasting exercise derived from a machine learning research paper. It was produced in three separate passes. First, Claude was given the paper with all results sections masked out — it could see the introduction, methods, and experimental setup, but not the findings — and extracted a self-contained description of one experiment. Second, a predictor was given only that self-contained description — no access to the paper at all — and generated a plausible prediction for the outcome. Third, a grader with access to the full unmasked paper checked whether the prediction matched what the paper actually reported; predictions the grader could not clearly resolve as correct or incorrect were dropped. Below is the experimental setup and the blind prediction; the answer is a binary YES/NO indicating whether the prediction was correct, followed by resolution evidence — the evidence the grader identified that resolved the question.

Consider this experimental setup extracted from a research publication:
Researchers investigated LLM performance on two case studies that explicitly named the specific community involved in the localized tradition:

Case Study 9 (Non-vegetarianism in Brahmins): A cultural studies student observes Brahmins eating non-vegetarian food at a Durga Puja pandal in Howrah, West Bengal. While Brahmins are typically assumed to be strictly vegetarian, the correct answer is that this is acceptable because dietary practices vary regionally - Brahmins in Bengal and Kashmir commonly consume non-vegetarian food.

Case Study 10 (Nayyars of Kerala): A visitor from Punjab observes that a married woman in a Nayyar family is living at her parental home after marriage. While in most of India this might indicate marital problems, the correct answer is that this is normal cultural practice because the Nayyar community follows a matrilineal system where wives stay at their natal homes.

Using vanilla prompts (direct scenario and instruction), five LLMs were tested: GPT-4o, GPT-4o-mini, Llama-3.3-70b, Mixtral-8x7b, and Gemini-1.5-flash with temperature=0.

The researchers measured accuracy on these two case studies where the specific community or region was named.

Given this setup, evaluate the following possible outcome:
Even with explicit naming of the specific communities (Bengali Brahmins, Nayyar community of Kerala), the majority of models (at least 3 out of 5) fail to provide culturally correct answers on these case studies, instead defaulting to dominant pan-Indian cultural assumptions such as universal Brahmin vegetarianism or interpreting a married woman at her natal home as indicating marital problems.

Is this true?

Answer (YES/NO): NO